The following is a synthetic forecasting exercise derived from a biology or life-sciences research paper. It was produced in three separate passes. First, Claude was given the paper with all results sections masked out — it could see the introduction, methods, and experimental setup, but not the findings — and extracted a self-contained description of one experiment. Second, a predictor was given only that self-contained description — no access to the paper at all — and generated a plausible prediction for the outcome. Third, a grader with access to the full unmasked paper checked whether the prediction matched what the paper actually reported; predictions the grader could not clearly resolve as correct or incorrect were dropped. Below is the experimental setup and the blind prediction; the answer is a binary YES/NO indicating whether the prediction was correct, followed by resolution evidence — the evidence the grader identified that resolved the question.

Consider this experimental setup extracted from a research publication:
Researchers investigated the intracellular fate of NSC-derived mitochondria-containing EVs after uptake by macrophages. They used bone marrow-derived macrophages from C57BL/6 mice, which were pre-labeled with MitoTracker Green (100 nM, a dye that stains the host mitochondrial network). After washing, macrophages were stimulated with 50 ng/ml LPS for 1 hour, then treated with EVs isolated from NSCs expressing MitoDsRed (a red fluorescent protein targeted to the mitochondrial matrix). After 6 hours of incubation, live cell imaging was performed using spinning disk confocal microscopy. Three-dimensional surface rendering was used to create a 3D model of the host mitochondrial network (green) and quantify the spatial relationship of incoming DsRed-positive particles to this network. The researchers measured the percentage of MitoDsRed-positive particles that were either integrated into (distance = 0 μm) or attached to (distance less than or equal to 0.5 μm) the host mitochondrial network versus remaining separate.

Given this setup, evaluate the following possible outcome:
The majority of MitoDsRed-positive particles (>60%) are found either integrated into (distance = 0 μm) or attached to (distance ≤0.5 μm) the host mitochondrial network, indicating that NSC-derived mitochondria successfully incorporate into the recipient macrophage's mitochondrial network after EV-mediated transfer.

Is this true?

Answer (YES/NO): YES